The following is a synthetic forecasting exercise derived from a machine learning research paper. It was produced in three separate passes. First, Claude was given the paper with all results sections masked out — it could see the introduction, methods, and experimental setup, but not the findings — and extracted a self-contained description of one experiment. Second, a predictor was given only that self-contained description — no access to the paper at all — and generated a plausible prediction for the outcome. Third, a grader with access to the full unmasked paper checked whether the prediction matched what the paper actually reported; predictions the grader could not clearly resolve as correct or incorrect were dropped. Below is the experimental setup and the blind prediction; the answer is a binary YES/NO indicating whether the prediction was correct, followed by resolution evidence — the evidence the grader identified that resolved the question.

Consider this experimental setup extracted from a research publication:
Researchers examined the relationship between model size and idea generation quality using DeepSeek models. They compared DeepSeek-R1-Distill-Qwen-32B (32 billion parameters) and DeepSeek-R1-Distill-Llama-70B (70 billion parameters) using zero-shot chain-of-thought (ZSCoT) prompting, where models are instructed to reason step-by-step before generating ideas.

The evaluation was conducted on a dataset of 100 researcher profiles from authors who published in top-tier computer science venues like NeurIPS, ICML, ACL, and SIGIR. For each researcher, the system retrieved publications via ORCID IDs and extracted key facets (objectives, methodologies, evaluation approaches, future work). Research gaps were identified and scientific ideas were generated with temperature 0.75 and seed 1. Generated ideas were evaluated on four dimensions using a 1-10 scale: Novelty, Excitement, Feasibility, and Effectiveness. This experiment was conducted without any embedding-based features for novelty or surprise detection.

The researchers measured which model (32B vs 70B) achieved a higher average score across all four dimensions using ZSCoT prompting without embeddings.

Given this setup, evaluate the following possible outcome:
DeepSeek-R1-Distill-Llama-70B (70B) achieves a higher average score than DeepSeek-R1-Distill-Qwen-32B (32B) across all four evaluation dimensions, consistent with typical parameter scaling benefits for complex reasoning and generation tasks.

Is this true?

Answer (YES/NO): NO